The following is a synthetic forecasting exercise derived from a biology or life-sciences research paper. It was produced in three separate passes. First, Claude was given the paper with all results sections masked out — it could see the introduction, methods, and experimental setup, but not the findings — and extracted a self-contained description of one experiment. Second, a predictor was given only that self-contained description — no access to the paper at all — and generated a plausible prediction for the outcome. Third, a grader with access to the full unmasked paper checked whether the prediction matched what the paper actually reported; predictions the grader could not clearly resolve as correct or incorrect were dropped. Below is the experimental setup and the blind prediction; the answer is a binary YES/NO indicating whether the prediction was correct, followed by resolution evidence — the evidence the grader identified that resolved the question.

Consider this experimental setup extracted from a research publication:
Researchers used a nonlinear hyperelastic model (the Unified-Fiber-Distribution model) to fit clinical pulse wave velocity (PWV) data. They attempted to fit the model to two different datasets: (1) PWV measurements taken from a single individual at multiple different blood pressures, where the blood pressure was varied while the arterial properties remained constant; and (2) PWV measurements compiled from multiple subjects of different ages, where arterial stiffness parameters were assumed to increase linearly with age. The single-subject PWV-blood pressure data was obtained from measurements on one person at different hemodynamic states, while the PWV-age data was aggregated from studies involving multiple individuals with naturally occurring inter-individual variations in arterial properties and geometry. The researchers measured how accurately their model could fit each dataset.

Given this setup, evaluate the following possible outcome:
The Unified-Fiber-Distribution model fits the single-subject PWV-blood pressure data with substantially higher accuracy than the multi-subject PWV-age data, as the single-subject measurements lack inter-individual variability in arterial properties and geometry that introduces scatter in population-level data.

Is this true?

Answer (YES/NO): YES